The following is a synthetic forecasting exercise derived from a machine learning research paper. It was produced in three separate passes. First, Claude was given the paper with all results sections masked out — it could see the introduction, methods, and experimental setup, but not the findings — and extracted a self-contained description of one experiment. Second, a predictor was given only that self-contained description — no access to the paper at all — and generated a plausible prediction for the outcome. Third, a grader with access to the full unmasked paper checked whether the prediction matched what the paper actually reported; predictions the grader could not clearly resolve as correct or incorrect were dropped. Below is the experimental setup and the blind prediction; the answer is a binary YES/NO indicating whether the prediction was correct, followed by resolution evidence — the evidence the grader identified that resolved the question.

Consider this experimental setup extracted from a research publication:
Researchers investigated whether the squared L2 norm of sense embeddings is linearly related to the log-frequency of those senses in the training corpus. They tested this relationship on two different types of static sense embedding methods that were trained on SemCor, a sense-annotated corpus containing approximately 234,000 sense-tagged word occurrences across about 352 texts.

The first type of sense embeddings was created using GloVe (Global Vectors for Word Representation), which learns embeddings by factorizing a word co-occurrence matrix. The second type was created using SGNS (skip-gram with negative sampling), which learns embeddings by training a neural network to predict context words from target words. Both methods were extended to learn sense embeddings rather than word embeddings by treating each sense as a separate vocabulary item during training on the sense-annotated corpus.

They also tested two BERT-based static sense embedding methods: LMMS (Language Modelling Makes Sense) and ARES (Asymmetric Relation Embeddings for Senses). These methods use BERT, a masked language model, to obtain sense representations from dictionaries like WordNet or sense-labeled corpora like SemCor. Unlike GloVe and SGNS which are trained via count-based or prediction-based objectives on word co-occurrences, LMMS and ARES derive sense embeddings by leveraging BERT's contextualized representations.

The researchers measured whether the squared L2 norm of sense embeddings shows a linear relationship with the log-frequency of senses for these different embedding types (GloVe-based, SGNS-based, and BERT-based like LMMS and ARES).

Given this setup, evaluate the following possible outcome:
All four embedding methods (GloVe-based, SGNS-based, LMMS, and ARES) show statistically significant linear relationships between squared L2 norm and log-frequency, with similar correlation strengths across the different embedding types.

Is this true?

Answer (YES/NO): NO